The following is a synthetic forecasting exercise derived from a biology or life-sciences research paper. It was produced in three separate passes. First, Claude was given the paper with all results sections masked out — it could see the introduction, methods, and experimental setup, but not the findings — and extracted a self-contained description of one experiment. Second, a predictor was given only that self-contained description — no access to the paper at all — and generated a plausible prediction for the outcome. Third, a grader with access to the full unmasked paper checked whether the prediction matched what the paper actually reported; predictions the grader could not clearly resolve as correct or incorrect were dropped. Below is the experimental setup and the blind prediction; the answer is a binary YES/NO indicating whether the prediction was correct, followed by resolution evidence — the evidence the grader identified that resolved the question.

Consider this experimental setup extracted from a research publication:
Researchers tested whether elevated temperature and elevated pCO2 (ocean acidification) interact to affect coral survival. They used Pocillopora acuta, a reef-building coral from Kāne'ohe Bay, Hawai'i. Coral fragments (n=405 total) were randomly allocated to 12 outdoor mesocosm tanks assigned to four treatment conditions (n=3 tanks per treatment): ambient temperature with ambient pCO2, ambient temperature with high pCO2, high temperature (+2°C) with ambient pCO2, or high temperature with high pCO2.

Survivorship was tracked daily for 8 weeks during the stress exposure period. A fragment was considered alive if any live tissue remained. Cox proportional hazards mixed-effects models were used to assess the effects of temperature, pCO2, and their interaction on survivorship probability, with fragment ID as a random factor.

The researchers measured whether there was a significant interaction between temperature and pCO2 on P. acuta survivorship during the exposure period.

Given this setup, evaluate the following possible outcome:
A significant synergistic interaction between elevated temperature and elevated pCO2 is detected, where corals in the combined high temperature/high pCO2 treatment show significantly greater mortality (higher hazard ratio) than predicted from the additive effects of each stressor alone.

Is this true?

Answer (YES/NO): NO